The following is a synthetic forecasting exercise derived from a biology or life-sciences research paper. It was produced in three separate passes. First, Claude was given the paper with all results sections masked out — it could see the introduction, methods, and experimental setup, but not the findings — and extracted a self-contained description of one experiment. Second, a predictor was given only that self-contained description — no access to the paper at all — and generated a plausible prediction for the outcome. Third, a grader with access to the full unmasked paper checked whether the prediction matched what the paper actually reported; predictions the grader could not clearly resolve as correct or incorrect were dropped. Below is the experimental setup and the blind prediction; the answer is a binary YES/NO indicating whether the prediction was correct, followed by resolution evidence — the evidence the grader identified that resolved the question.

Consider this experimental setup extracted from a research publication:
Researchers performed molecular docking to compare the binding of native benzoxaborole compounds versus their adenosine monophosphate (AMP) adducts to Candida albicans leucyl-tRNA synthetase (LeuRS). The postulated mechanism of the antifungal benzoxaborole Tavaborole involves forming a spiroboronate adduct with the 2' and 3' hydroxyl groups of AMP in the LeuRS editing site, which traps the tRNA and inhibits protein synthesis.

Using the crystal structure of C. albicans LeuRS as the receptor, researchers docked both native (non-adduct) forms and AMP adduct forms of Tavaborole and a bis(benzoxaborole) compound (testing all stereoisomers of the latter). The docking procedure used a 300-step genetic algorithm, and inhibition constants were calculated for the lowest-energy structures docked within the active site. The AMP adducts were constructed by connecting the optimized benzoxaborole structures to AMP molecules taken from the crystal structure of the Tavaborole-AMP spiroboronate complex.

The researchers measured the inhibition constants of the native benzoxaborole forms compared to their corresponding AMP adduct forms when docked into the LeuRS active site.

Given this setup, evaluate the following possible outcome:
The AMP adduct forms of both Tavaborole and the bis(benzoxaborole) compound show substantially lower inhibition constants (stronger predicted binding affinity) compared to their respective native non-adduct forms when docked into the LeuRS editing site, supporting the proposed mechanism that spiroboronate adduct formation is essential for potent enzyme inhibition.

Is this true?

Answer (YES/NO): YES